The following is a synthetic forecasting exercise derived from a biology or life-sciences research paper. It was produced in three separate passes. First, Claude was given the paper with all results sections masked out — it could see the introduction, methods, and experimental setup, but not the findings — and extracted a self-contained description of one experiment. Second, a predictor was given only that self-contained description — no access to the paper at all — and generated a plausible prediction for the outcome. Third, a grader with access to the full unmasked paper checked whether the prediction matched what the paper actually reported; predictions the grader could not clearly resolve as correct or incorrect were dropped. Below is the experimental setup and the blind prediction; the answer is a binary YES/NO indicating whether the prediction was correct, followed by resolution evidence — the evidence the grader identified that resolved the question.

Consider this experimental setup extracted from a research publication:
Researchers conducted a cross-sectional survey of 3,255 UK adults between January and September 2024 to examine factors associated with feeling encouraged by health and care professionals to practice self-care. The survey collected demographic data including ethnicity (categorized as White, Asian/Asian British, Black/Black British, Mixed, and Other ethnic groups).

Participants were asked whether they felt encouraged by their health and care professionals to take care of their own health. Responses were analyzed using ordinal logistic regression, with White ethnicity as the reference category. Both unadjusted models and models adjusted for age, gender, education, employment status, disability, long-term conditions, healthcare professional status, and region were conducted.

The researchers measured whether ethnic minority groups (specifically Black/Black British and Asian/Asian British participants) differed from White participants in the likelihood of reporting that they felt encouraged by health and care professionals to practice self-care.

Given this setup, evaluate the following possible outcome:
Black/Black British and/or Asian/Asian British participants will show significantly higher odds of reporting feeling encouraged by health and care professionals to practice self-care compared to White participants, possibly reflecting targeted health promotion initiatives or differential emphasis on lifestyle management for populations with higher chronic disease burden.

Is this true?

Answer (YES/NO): YES